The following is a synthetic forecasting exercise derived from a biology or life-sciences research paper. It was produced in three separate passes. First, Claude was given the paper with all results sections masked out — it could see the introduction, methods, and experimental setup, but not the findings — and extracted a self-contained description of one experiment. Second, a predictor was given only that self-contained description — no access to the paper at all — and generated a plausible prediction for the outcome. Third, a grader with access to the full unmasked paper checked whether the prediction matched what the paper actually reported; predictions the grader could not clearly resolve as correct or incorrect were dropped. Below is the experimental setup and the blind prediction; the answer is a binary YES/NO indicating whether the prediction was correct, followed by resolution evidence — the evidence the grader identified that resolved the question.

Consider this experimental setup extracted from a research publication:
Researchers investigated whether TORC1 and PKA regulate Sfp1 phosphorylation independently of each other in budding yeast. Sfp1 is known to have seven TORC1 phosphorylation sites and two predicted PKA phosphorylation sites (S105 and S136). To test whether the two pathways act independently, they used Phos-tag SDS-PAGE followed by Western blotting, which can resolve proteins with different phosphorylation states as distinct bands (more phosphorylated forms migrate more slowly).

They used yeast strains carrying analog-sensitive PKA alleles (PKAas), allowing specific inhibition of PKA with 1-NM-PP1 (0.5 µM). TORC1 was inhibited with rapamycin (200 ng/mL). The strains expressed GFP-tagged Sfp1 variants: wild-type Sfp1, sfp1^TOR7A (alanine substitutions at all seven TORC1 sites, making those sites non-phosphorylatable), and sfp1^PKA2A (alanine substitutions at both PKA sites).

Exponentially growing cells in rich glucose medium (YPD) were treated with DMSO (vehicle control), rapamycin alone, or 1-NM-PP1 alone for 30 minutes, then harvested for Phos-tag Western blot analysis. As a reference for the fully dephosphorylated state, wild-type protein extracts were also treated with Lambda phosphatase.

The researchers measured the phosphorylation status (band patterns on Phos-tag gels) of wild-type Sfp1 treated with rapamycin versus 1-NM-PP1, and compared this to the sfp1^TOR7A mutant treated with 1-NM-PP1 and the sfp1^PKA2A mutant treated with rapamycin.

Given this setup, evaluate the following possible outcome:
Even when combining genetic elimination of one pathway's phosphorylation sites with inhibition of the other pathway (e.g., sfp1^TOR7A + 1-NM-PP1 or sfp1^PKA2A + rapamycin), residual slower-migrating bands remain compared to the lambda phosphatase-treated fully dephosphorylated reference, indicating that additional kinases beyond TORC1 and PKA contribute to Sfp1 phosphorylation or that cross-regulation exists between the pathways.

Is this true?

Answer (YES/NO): YES